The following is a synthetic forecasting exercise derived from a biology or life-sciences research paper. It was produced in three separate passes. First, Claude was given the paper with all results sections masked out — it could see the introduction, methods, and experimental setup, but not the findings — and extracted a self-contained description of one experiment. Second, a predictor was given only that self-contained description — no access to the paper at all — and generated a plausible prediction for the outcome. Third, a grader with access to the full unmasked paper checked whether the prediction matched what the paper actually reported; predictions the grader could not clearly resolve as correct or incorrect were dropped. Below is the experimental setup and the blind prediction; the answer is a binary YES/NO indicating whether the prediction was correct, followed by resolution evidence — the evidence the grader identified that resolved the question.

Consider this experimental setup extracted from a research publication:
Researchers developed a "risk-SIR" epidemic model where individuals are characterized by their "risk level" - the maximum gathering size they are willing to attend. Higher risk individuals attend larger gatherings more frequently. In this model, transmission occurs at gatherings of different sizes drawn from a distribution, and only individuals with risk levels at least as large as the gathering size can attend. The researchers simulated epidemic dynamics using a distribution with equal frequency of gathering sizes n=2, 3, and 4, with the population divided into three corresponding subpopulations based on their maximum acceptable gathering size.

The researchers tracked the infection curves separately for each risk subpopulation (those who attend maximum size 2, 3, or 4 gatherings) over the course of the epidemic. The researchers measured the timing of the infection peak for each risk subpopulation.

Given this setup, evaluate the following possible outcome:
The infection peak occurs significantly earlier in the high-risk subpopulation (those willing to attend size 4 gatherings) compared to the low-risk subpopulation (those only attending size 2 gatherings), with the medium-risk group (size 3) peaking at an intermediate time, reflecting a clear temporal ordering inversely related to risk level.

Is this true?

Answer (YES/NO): YES